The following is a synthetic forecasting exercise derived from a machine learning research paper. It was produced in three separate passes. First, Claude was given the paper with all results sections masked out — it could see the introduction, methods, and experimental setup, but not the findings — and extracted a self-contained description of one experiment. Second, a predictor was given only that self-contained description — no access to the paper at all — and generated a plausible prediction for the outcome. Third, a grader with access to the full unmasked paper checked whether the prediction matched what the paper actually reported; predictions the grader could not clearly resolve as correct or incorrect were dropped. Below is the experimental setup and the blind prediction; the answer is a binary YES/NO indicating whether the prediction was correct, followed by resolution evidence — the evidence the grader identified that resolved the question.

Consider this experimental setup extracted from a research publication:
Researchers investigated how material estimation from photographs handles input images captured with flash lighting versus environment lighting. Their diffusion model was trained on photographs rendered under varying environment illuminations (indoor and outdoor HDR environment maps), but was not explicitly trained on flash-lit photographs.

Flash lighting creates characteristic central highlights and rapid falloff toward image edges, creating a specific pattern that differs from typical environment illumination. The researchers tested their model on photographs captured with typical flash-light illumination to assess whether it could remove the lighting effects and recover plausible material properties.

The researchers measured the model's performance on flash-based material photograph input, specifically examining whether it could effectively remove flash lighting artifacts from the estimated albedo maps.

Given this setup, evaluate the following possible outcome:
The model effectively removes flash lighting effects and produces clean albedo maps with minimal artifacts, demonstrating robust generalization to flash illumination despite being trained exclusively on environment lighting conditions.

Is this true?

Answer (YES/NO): YES